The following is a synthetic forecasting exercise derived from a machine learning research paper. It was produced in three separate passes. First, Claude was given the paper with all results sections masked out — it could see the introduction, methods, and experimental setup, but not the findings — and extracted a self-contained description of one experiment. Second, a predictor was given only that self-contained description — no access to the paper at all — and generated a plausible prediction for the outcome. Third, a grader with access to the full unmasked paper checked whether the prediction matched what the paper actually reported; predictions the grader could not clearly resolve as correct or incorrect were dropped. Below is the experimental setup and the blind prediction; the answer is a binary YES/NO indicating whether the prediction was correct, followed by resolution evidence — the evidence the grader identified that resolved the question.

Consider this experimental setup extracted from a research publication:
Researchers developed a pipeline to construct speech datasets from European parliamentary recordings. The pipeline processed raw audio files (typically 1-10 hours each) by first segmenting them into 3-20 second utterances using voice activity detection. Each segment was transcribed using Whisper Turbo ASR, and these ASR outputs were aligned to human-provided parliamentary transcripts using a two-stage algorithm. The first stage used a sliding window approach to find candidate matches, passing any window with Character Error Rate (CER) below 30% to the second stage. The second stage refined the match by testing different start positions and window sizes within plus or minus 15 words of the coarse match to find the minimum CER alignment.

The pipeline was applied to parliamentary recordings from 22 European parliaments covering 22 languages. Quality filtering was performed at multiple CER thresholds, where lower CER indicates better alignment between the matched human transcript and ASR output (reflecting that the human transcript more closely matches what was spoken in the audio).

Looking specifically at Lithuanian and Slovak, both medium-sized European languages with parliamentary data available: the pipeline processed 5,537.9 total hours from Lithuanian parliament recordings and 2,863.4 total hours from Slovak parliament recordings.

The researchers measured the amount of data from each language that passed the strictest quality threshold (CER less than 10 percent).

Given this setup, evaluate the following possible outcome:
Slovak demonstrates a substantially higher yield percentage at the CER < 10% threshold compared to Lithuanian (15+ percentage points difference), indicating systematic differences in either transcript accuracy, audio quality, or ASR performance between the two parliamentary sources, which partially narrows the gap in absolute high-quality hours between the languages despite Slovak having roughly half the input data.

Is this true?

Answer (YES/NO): NO